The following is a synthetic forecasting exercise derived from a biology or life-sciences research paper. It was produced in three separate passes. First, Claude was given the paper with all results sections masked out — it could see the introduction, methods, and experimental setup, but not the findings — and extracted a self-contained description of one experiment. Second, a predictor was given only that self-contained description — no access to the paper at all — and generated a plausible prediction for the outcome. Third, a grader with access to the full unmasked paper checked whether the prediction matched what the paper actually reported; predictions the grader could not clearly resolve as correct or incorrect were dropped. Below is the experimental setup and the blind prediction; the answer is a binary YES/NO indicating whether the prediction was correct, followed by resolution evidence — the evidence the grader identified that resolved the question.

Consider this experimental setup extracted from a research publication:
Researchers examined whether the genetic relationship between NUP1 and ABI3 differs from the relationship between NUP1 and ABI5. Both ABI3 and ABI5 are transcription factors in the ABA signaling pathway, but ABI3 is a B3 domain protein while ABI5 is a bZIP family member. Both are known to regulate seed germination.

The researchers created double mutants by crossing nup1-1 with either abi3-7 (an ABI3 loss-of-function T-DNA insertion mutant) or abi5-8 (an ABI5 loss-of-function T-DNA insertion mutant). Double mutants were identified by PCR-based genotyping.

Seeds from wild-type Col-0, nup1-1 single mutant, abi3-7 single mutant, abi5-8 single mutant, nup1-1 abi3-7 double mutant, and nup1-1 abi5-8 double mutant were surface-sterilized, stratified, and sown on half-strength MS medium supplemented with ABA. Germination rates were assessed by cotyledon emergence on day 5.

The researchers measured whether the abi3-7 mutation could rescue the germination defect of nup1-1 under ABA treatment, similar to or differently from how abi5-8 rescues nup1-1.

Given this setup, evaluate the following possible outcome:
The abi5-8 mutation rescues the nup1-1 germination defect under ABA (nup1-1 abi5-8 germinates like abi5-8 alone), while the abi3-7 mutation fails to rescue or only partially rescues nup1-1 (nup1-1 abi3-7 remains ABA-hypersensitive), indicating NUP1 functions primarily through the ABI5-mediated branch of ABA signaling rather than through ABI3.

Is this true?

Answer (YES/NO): YES